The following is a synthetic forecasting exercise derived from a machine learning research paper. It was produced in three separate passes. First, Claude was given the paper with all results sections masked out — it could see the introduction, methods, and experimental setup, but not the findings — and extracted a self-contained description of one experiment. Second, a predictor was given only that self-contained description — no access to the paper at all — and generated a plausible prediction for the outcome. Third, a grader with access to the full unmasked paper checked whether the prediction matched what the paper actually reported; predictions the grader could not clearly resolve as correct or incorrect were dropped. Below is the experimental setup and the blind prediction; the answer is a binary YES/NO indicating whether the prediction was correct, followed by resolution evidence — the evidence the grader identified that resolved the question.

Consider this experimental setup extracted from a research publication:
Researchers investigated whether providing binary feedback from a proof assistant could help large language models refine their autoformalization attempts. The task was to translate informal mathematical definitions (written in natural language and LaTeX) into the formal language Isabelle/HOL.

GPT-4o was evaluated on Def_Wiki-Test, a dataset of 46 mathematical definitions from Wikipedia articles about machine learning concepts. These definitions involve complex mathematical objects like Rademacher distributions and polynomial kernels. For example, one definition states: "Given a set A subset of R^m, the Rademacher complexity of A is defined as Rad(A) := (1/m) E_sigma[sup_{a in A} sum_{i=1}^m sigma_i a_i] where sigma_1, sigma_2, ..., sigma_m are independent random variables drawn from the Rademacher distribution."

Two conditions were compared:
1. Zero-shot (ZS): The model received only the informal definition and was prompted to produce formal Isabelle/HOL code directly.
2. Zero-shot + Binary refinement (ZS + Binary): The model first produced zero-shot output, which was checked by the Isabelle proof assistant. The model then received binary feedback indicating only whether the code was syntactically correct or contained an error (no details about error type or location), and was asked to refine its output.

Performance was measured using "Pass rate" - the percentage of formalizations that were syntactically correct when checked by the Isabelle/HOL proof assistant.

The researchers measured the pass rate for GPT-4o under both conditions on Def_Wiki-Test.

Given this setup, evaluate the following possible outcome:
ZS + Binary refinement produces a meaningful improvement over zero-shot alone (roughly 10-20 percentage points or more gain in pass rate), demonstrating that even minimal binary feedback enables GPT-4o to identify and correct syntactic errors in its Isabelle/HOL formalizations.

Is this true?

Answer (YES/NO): NO